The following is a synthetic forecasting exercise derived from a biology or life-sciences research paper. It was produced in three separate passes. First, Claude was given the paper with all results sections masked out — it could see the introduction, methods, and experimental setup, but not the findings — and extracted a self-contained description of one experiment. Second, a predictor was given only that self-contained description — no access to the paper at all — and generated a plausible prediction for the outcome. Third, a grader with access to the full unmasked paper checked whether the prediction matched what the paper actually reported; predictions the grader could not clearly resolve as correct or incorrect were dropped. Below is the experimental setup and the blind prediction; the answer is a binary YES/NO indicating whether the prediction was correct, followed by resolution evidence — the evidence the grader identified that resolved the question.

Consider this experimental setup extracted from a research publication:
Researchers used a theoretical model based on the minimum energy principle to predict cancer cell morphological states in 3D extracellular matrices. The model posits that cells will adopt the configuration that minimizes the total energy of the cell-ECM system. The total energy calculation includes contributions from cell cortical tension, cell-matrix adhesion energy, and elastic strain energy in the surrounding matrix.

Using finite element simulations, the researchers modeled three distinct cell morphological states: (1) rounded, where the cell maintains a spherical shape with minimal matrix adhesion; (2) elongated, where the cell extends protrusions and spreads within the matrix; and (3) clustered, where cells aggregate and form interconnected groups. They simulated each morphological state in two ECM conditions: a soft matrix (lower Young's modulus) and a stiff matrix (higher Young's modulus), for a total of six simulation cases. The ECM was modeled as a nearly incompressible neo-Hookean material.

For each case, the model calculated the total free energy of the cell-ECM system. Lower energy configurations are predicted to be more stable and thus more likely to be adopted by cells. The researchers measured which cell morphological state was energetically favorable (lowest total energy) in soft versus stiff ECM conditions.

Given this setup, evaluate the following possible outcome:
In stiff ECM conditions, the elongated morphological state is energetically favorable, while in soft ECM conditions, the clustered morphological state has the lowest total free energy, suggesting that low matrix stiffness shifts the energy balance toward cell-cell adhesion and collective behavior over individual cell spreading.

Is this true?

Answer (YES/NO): NO